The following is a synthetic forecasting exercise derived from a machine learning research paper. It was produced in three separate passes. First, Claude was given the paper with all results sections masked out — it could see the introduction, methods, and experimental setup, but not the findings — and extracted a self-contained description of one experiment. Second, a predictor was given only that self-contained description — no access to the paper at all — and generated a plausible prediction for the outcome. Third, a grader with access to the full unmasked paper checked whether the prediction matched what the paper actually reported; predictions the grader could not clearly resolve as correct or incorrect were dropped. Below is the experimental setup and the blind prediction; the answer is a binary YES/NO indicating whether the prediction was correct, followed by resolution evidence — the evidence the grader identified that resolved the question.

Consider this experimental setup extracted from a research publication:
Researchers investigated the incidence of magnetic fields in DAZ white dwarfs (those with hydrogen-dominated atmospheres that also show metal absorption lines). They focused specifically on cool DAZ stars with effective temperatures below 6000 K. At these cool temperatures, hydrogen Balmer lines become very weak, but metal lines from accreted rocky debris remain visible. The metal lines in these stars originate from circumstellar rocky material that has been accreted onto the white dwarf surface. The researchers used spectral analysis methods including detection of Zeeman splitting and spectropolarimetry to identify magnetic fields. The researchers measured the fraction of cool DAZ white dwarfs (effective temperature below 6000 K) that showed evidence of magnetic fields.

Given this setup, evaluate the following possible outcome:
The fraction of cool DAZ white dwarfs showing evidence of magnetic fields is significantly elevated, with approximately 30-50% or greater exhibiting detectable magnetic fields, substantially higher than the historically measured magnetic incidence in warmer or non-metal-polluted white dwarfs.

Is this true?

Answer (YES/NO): YES